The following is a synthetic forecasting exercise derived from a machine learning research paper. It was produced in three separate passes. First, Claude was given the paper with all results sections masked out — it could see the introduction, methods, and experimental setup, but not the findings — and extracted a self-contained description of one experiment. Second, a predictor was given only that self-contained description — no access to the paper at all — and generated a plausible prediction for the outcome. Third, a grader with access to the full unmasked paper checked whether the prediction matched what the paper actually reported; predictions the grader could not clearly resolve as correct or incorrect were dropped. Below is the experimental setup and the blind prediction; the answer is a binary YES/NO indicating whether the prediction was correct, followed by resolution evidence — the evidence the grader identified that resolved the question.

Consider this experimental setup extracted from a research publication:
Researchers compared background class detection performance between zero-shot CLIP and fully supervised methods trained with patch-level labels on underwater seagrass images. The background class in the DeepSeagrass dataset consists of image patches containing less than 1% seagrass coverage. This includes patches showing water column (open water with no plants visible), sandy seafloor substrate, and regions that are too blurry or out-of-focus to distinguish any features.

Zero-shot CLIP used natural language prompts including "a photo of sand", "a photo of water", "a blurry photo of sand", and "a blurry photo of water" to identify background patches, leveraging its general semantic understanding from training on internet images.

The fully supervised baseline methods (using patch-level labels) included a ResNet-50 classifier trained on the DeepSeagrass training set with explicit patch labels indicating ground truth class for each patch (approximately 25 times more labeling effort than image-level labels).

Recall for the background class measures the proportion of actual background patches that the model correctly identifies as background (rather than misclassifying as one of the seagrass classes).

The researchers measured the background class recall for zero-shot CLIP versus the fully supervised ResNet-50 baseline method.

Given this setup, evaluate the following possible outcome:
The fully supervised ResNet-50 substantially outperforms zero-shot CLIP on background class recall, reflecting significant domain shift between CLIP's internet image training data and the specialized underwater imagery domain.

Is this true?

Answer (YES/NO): NO